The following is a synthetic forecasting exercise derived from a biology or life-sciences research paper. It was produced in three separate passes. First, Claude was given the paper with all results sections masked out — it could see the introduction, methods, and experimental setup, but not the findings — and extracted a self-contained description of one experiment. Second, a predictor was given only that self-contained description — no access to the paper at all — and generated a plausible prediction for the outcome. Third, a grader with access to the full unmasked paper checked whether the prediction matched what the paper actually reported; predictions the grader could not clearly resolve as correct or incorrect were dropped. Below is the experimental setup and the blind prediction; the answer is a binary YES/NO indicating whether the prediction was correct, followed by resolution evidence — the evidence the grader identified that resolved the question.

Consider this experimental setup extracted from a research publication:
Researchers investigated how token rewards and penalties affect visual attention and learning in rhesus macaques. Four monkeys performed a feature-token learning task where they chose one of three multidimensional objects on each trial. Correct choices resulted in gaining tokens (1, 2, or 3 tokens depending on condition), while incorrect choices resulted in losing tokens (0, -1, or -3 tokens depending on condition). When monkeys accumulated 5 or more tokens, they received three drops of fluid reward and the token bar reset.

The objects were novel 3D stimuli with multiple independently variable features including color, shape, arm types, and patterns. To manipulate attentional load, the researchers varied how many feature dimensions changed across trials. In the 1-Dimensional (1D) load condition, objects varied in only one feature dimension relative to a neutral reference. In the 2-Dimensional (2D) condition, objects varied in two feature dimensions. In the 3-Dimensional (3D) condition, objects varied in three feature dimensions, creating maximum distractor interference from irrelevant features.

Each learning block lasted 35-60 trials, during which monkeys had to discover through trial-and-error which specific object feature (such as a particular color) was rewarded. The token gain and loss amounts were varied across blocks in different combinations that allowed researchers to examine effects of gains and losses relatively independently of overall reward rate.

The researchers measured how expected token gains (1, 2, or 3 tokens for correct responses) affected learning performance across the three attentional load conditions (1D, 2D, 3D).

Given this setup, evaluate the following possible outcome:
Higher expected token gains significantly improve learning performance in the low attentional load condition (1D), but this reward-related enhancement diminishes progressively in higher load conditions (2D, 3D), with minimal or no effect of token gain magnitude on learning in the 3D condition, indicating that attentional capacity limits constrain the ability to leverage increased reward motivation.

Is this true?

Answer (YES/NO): YES